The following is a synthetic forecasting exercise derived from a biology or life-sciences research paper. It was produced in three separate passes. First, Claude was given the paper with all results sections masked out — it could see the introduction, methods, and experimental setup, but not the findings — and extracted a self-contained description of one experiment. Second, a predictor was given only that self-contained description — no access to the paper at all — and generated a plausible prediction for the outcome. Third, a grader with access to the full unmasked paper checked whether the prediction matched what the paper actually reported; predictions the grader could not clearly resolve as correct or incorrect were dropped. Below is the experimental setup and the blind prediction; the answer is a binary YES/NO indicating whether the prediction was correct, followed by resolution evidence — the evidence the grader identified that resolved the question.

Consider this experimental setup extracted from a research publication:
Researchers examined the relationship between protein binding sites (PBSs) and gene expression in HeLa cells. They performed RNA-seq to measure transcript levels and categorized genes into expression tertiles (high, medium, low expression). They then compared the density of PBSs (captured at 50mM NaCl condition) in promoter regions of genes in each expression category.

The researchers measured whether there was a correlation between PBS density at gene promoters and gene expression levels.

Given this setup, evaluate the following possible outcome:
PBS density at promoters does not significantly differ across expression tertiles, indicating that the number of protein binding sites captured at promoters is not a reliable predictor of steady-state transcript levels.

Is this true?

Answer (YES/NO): NO